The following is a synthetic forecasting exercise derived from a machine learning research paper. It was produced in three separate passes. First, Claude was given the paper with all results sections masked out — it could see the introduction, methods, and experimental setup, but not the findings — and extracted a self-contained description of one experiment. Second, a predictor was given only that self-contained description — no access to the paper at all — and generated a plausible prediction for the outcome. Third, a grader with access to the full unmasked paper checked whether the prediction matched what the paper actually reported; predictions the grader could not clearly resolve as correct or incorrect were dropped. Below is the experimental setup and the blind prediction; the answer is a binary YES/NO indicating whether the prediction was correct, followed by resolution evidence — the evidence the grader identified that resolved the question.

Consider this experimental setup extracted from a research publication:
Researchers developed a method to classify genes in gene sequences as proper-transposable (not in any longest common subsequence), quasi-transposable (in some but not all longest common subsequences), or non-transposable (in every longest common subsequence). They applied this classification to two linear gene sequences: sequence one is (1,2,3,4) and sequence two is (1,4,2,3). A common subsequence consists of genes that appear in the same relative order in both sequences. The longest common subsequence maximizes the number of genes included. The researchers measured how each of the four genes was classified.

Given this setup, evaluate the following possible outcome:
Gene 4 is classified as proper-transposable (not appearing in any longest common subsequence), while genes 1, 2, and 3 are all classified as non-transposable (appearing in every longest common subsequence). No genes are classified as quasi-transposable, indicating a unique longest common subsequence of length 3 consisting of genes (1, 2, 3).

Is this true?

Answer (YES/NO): YES